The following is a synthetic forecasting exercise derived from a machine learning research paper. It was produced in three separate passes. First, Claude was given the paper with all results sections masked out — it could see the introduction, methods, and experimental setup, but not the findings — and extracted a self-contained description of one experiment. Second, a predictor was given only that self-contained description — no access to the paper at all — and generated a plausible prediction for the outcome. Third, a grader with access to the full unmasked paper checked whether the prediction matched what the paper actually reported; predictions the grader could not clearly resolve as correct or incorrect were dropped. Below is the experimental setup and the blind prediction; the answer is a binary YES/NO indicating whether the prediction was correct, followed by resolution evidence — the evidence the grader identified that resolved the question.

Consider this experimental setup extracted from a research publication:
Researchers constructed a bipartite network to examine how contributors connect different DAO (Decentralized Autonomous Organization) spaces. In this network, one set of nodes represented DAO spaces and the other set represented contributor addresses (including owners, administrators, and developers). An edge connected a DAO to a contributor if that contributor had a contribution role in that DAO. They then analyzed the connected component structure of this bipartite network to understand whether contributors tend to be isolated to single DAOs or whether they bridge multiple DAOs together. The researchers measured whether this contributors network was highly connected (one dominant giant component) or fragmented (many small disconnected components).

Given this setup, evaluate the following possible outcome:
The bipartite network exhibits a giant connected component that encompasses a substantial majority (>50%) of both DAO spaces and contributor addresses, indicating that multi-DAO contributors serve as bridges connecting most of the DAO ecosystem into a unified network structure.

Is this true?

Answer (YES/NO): NO